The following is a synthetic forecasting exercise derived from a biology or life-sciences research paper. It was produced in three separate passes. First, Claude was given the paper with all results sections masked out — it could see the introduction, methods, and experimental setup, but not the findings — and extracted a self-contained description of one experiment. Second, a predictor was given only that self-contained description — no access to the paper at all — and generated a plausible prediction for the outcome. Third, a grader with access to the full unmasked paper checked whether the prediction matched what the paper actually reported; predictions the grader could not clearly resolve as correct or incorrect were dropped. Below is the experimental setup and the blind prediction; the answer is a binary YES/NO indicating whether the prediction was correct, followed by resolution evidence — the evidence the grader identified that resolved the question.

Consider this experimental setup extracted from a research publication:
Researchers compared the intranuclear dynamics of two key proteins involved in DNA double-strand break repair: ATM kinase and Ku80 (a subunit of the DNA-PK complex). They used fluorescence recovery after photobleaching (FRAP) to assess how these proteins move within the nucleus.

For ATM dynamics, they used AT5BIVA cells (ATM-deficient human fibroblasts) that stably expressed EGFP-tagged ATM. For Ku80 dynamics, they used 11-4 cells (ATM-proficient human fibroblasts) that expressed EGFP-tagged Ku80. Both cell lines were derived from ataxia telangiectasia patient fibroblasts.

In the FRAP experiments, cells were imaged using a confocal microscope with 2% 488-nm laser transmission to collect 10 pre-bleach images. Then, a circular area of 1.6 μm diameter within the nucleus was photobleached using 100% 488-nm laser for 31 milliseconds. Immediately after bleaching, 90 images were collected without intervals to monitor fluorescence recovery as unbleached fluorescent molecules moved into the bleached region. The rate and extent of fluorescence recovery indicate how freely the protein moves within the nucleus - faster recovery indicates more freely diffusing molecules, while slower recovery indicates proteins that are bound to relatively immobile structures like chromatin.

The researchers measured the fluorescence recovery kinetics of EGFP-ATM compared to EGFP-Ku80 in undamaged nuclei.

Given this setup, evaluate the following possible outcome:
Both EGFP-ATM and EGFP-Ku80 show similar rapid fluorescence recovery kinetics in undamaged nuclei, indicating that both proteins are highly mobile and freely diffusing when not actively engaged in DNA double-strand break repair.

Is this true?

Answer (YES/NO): NO